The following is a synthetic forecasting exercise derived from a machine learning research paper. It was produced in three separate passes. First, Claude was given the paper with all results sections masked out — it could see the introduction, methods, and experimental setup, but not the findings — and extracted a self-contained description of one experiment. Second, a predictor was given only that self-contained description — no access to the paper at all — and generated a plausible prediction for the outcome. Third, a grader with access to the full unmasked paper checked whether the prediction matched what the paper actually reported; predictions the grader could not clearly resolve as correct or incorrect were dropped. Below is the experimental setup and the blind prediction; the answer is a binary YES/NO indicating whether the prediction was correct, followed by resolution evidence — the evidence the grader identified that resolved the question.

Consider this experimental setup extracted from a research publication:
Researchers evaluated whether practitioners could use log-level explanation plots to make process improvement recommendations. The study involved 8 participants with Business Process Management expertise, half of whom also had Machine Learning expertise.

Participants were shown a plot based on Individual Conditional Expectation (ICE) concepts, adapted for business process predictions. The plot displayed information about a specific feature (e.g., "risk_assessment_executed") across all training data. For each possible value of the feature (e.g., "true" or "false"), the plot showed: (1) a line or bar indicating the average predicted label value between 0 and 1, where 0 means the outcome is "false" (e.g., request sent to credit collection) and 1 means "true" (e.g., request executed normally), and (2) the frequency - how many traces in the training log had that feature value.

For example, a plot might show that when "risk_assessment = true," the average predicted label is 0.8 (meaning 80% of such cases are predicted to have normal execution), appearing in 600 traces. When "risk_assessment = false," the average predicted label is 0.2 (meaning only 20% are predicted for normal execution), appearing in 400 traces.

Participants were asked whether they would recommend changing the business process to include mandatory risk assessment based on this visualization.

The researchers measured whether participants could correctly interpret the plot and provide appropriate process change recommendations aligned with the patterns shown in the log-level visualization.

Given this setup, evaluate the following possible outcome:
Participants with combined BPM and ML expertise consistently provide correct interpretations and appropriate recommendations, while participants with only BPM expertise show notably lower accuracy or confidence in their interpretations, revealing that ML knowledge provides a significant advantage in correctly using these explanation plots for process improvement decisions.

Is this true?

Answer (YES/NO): NO